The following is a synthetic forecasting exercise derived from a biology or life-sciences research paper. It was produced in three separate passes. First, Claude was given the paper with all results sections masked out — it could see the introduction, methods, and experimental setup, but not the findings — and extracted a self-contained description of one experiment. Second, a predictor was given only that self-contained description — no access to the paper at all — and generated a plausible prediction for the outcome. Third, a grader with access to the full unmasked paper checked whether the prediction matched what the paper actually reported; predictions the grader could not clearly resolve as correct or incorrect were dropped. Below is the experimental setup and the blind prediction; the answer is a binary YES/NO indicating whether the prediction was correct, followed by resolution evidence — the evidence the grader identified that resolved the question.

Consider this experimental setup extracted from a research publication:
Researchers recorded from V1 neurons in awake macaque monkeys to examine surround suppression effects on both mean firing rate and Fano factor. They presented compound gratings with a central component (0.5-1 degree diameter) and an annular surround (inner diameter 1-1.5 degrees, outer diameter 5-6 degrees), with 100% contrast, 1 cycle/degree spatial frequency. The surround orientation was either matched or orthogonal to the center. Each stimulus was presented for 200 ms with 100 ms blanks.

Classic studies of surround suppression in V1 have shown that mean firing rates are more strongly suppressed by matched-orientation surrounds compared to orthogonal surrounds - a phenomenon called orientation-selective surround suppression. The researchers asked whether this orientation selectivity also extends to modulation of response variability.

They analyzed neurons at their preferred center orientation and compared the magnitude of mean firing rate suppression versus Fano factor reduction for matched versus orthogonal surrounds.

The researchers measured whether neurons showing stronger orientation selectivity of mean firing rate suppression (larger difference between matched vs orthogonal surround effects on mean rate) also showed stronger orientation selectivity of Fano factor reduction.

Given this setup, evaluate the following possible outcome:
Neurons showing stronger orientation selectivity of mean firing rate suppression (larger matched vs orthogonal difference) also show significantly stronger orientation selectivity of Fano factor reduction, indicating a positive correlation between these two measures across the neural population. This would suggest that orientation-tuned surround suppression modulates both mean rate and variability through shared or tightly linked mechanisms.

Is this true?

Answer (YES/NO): YES